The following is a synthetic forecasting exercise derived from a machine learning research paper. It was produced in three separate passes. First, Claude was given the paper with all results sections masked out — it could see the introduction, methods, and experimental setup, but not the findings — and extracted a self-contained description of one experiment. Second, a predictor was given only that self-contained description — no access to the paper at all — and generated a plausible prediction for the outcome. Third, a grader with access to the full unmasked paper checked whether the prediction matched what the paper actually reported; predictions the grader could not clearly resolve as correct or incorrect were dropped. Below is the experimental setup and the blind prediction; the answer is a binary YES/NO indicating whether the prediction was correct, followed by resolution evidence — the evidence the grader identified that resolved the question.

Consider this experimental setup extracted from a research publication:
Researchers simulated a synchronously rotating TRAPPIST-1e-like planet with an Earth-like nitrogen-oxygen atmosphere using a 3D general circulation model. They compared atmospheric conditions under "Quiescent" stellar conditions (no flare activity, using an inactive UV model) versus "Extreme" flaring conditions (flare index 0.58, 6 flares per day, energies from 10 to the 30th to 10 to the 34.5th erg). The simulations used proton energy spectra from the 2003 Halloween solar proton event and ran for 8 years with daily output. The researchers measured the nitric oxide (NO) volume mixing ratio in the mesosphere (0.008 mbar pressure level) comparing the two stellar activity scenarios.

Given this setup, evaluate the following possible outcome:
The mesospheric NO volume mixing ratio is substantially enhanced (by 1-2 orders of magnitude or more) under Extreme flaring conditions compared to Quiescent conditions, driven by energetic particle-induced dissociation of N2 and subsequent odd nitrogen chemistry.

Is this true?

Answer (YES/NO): YES